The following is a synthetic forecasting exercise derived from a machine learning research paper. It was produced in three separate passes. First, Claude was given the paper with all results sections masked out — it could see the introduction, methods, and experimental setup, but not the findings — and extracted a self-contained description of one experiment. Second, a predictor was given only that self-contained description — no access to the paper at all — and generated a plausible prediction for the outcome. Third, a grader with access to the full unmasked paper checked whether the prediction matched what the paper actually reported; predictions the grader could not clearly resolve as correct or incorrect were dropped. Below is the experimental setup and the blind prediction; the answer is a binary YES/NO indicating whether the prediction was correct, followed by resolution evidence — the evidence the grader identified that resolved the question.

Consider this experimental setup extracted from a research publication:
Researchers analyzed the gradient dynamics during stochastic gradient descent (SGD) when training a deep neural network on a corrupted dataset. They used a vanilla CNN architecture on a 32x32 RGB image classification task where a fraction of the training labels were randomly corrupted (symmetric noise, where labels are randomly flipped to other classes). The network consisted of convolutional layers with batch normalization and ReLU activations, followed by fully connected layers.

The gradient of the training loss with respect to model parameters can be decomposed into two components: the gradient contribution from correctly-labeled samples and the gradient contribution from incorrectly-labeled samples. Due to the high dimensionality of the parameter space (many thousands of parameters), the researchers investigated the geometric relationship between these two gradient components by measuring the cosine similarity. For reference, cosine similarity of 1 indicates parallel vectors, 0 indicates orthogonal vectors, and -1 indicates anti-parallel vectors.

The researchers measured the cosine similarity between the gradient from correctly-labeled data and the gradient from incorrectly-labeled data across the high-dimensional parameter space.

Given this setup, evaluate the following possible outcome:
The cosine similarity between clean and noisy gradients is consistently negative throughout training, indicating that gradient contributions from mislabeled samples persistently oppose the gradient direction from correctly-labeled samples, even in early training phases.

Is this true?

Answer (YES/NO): NO